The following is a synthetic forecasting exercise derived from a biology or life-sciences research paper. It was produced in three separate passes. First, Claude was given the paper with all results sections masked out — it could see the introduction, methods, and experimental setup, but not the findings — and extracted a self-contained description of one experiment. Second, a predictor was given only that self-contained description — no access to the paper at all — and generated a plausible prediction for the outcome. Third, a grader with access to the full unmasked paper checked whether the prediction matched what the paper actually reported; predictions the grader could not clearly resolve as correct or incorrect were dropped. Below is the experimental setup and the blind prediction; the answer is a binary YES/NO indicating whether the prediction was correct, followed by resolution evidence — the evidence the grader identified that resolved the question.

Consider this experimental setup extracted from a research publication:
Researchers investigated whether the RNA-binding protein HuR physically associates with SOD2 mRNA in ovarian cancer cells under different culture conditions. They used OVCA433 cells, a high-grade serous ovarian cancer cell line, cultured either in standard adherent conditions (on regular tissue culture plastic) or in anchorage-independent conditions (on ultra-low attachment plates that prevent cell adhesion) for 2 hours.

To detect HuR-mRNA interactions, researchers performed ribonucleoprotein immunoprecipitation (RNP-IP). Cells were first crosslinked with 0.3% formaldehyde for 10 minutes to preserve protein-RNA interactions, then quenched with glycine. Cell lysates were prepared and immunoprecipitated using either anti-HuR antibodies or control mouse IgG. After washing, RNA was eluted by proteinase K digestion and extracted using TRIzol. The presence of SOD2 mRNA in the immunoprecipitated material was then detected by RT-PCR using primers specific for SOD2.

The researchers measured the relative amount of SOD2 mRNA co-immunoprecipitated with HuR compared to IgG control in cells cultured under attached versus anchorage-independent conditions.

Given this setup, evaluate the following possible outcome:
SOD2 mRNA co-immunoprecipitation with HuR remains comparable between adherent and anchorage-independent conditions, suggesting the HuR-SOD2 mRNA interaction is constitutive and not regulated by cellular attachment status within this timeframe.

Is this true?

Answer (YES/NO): NO